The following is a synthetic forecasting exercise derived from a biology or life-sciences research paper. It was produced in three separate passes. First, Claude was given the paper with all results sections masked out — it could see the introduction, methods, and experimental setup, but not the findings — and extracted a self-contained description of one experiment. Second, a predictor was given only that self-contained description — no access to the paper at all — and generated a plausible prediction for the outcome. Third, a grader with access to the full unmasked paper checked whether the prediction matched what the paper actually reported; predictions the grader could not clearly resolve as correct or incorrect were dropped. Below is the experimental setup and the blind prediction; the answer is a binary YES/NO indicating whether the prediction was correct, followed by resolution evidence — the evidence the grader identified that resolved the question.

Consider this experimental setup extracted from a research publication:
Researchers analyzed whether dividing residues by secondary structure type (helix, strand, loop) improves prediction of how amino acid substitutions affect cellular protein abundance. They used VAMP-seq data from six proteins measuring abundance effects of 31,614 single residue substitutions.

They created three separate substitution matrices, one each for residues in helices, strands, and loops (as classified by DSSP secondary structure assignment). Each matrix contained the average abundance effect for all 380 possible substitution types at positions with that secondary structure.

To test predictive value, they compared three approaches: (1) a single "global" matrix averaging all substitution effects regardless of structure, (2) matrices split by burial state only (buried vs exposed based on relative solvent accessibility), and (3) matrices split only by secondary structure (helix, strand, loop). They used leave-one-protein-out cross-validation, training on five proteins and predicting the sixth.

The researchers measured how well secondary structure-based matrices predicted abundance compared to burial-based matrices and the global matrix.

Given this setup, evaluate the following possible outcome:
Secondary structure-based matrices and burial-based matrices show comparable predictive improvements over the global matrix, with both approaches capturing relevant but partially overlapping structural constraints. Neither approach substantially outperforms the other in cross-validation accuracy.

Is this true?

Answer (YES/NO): NO